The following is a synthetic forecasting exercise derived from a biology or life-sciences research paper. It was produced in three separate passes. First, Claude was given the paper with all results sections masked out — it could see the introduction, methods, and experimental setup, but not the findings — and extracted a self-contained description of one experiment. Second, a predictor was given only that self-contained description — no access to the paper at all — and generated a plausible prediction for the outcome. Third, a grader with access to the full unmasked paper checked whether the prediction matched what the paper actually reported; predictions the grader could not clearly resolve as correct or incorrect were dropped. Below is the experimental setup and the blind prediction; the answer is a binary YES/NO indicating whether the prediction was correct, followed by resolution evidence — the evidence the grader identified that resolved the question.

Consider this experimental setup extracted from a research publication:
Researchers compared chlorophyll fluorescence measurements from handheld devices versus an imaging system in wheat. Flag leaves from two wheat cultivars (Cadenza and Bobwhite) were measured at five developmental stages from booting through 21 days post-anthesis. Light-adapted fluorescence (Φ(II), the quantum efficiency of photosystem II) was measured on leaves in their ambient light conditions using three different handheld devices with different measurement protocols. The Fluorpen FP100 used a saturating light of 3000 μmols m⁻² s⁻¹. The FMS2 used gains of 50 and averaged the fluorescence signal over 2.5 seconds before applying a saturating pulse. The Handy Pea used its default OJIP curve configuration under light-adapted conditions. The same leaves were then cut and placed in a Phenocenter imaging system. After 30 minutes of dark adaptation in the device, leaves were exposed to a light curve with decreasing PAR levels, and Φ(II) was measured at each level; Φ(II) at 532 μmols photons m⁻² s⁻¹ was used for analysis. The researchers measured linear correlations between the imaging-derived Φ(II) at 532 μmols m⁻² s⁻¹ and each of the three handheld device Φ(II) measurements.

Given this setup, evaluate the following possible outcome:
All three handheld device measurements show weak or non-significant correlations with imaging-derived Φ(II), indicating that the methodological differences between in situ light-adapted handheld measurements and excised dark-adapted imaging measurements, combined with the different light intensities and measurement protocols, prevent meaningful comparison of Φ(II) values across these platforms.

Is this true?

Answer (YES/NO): NO